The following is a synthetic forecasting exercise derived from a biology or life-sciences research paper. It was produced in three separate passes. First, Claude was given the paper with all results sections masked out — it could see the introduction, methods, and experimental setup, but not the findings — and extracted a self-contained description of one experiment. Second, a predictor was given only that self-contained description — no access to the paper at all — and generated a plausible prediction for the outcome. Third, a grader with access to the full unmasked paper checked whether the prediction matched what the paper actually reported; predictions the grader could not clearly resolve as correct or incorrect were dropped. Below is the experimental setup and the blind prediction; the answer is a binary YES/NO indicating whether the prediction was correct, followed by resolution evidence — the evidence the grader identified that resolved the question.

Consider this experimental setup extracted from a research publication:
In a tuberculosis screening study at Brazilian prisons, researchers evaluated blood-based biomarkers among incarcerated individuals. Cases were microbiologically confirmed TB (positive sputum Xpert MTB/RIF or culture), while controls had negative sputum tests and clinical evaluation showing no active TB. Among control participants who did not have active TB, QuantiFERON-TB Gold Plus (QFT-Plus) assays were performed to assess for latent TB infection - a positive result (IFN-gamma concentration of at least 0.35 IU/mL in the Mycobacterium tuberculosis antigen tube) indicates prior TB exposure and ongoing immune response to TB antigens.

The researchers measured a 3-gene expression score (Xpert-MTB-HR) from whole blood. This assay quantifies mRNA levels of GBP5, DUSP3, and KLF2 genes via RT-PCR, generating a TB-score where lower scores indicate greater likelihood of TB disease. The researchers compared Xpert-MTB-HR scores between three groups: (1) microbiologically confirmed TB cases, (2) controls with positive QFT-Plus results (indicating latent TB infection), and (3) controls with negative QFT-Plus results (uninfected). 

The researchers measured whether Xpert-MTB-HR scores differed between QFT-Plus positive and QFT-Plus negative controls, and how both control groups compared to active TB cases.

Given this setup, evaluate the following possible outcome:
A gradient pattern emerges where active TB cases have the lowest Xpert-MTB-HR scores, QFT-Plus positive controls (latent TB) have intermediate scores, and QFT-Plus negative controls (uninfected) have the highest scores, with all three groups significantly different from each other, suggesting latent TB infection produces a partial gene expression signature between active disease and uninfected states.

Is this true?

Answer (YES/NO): NO